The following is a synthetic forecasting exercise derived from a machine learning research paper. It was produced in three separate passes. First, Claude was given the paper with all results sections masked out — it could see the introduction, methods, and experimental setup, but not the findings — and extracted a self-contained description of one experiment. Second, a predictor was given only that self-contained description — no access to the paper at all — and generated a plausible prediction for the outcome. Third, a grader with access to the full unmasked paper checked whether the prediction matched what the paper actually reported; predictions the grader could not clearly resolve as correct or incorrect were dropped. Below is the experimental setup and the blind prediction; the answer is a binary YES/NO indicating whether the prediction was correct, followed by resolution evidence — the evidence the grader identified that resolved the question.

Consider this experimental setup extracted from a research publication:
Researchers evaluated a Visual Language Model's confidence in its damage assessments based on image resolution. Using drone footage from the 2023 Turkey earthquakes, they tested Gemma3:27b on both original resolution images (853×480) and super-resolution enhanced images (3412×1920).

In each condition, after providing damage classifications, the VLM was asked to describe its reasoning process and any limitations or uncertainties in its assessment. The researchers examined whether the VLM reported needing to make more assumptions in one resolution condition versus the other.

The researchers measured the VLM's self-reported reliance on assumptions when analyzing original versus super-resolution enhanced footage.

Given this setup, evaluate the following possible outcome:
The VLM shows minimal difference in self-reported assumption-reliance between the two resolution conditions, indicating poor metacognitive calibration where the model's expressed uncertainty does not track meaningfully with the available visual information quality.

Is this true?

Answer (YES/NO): NO